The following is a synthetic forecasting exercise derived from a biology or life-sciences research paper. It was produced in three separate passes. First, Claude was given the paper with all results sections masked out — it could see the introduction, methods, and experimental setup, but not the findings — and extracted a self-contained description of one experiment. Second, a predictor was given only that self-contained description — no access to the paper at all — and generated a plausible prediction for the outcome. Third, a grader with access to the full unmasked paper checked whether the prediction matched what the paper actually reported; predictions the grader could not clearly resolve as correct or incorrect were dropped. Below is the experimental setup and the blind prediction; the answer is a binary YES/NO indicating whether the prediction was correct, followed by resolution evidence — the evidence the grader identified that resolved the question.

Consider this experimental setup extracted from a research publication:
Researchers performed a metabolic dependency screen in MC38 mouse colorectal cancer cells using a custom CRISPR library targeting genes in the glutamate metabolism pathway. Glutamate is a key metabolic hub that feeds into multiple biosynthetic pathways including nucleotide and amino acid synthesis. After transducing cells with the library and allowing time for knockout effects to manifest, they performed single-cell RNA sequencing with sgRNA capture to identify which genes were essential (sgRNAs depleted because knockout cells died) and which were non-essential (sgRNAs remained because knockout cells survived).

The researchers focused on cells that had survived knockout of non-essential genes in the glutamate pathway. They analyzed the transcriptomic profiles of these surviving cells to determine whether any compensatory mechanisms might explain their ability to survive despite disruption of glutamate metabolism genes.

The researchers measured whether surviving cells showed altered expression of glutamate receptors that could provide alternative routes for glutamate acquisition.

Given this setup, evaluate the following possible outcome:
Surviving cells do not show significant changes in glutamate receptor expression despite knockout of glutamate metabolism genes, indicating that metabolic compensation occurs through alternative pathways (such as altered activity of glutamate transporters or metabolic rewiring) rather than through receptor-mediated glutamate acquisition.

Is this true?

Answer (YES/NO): NO